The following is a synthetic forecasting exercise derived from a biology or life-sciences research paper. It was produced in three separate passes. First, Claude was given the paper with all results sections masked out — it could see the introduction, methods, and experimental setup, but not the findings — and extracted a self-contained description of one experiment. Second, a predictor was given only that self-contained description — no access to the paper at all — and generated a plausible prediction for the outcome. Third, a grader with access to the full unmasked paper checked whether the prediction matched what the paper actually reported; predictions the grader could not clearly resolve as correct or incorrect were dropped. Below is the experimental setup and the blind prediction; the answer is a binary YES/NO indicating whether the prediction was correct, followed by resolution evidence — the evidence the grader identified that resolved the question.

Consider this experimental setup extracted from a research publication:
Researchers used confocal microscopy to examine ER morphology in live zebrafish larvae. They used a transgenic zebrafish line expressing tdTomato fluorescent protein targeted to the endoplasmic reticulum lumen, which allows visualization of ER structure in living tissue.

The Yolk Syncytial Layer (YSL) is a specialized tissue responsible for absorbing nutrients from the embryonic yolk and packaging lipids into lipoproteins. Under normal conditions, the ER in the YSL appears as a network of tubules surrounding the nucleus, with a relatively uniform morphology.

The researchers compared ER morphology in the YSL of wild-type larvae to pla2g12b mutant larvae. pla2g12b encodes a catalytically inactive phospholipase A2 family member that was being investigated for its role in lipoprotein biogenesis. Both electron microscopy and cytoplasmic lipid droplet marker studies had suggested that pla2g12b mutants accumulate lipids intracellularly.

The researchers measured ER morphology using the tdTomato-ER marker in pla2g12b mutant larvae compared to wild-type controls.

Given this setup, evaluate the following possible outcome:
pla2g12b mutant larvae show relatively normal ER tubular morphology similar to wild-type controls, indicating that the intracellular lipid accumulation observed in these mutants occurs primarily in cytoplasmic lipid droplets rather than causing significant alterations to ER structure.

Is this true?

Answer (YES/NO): NO